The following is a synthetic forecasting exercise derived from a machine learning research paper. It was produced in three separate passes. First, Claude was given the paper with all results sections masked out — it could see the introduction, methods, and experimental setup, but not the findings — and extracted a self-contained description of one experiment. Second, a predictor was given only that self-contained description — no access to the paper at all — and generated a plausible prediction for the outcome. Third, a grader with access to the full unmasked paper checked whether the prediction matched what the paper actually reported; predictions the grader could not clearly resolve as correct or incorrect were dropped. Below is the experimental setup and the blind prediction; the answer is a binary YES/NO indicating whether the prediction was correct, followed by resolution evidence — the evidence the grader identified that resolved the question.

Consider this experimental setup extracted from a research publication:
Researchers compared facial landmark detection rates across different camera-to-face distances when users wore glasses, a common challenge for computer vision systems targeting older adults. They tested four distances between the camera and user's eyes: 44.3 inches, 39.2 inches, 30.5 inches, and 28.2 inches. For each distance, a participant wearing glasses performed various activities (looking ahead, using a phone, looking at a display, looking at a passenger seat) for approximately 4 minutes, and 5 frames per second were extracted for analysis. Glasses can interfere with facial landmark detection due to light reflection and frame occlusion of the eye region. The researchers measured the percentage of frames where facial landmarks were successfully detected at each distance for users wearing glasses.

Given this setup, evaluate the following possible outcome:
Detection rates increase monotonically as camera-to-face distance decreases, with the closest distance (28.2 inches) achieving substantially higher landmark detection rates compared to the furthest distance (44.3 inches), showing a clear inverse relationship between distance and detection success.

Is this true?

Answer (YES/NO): NO